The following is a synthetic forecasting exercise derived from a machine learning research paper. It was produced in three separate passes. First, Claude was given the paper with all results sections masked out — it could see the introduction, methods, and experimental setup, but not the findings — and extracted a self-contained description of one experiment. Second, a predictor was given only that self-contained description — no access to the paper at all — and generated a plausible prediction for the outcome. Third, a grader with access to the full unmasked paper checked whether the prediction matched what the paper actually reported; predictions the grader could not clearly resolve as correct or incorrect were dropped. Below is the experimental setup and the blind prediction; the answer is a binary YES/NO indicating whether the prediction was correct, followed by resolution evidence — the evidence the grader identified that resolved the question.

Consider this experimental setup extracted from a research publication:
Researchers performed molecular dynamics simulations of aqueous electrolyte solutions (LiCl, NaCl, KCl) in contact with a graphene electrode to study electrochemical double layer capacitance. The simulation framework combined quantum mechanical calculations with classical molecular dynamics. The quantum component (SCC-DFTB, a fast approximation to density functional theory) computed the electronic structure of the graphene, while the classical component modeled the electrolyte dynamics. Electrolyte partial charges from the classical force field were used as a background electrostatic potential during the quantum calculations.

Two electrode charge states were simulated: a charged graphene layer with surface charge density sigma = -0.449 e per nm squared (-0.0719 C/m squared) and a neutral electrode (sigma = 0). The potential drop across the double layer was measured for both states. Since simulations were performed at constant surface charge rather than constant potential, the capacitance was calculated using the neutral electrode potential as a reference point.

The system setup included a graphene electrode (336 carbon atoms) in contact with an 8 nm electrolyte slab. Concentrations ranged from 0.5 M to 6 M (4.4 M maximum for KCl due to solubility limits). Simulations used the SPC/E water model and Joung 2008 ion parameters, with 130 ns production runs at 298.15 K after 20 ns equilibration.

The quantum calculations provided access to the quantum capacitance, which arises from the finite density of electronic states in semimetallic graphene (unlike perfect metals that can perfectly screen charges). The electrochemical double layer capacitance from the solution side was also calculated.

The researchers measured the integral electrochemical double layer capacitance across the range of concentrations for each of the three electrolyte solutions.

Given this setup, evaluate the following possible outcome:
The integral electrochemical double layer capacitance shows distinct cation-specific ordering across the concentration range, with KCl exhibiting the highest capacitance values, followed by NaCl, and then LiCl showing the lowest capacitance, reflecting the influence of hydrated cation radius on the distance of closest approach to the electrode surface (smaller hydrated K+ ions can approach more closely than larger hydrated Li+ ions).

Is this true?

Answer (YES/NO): NO